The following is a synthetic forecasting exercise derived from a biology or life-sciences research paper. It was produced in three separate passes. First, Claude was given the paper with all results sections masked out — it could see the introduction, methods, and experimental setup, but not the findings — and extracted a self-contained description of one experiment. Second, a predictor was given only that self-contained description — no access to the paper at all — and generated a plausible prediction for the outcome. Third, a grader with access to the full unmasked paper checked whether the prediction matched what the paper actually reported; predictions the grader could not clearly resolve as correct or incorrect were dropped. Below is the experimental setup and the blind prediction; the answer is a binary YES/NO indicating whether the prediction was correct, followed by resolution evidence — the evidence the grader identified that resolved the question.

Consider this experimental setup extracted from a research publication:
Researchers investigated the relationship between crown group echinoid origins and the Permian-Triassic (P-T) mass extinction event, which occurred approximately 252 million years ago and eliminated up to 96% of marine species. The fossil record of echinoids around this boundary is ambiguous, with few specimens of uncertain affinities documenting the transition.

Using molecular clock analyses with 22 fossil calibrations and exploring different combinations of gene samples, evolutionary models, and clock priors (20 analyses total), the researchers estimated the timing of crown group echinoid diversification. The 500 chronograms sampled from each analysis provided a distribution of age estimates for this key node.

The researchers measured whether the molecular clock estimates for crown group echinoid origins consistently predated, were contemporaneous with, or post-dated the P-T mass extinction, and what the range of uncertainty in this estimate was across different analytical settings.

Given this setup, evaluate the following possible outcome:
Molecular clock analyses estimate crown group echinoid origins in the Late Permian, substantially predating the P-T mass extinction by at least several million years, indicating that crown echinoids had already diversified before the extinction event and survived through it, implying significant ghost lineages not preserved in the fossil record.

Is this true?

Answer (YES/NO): NO